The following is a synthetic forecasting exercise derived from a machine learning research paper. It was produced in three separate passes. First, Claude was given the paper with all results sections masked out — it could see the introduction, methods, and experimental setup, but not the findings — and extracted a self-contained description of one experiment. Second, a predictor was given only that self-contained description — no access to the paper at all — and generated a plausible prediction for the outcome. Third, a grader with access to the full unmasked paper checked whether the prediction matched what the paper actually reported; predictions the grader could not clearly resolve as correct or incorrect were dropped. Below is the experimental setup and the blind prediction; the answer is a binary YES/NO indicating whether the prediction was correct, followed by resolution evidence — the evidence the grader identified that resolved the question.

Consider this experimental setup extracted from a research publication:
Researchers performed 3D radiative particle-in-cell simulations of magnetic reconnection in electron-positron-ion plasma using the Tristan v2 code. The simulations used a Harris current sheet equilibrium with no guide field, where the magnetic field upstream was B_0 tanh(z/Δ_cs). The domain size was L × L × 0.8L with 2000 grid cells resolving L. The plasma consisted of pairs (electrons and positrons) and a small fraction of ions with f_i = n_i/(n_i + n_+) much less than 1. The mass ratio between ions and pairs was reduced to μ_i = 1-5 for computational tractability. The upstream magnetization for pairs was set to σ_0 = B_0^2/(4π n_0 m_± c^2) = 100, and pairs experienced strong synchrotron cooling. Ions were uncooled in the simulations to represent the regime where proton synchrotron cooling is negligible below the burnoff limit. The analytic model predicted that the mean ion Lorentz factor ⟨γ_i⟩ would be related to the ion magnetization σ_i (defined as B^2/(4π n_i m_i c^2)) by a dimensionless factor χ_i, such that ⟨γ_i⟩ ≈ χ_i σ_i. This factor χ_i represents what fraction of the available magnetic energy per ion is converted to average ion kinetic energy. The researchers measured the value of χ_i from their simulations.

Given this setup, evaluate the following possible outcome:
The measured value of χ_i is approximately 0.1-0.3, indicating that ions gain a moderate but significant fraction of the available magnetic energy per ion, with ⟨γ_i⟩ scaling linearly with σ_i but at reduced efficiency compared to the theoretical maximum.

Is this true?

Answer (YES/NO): YES